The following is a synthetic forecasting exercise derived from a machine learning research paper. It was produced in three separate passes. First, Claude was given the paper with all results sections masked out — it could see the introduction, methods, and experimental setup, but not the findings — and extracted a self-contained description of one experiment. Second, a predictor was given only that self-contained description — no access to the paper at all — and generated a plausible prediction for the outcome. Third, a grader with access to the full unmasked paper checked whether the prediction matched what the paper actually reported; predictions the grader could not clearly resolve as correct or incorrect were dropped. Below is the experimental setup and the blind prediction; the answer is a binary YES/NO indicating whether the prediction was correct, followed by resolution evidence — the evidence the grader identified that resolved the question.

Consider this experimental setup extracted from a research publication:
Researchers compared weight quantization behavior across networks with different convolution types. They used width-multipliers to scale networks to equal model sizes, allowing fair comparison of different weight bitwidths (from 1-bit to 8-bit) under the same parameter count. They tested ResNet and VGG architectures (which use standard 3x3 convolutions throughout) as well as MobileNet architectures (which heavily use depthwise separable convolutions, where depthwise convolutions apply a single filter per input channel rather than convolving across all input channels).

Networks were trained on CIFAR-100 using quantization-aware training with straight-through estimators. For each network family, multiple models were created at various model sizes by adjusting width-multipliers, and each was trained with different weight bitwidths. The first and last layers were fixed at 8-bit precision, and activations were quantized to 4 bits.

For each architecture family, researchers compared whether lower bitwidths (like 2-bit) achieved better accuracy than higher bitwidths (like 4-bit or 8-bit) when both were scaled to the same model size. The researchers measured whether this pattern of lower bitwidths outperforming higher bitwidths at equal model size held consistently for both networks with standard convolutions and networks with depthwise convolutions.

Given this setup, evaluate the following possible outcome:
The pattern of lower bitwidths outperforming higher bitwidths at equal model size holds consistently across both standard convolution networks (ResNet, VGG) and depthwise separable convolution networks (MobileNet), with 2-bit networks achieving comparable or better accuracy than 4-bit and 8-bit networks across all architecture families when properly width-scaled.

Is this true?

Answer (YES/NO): NO